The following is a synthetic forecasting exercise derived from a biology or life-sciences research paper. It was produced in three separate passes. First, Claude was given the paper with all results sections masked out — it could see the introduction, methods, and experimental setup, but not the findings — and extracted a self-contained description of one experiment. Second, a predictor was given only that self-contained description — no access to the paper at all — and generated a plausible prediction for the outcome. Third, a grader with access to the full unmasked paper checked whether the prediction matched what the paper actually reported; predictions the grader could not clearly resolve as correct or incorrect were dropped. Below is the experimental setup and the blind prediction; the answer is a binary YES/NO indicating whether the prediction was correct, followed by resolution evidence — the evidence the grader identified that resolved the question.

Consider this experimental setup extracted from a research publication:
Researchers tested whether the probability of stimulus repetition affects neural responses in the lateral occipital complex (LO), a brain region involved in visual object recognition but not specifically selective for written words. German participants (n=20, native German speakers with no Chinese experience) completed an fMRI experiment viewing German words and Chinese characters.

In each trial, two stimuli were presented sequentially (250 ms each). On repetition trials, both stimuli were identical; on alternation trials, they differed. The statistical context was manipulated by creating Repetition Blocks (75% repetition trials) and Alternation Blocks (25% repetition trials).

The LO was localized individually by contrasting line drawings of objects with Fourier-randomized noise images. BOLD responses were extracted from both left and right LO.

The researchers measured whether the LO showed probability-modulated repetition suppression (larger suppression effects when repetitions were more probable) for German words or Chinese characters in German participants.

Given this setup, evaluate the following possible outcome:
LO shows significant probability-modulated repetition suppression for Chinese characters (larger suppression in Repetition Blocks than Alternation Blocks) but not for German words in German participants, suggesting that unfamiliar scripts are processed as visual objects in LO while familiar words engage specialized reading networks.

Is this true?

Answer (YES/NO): NO